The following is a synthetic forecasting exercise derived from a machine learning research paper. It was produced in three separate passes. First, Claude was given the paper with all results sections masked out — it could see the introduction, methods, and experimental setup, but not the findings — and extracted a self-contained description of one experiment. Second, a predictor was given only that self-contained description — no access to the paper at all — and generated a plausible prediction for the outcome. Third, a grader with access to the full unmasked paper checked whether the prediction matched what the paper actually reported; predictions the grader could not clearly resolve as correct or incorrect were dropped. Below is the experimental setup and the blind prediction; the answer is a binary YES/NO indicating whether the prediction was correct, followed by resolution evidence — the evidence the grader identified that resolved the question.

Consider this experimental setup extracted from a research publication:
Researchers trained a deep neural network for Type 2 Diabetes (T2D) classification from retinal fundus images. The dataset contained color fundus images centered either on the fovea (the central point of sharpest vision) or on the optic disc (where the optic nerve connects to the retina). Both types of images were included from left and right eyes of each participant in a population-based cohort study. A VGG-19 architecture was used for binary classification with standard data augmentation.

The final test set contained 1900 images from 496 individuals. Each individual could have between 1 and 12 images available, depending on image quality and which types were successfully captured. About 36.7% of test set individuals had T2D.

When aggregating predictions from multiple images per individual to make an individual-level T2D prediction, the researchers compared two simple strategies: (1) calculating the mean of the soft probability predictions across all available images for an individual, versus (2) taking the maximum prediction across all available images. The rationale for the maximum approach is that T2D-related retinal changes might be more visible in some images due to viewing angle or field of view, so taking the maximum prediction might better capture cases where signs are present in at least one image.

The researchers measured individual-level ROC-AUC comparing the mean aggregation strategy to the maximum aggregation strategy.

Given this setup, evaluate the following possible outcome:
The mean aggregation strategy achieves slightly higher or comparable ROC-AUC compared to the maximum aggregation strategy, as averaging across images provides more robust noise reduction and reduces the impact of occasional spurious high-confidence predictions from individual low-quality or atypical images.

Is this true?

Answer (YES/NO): YES